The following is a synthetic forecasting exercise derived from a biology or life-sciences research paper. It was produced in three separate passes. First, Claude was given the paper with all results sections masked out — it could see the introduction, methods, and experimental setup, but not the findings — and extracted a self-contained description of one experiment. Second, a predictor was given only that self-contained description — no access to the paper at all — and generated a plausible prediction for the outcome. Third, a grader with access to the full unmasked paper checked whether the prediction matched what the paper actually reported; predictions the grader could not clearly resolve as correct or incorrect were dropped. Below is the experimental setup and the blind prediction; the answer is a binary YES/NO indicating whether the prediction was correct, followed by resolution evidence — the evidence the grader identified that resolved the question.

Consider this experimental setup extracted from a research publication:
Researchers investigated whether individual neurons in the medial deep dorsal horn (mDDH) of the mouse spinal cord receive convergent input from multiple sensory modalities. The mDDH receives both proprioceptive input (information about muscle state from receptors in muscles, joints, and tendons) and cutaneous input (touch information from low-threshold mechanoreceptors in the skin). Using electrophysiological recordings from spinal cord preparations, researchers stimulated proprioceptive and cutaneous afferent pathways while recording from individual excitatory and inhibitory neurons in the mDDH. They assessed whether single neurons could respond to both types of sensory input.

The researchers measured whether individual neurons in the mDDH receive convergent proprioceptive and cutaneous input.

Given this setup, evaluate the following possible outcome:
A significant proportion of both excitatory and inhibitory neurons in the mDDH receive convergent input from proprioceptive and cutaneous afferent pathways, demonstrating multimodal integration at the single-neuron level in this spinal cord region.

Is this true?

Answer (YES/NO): YES